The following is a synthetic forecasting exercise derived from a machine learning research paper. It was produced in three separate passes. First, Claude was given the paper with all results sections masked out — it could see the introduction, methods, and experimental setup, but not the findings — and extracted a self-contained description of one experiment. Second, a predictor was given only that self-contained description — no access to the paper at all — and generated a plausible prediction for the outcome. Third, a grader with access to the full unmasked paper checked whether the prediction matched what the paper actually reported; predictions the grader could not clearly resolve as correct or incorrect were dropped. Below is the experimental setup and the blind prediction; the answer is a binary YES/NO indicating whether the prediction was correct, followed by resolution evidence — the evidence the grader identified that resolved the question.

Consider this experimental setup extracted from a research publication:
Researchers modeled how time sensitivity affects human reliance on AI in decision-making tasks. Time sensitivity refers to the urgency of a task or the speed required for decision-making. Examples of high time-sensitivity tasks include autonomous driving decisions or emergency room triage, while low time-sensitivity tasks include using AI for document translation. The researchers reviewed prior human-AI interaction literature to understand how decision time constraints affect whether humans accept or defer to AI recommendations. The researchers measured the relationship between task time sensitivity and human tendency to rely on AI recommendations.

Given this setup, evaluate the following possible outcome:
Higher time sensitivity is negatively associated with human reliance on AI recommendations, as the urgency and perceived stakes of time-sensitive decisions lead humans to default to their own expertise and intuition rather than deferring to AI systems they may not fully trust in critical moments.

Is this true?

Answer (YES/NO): NO